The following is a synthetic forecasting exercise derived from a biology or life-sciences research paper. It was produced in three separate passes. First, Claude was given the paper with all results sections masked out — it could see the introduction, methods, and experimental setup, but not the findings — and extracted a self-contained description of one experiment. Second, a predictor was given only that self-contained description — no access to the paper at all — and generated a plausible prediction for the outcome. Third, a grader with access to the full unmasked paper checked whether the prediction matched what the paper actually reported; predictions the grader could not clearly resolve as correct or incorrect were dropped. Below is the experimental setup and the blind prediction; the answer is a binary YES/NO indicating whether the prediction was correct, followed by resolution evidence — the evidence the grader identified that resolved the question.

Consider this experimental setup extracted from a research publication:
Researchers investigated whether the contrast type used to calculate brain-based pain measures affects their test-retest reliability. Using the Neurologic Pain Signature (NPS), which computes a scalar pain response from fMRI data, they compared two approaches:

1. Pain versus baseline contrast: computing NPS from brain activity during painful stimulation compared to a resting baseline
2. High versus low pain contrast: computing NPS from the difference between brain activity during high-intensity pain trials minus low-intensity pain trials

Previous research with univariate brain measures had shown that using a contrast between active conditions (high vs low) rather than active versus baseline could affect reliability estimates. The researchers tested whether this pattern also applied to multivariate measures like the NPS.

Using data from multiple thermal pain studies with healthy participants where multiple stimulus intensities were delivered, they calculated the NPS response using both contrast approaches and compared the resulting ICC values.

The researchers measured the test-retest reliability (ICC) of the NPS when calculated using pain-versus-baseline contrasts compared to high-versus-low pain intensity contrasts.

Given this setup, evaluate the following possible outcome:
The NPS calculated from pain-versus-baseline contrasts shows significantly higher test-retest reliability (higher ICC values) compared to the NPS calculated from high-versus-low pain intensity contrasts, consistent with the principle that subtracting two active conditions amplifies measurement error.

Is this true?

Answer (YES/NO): YES